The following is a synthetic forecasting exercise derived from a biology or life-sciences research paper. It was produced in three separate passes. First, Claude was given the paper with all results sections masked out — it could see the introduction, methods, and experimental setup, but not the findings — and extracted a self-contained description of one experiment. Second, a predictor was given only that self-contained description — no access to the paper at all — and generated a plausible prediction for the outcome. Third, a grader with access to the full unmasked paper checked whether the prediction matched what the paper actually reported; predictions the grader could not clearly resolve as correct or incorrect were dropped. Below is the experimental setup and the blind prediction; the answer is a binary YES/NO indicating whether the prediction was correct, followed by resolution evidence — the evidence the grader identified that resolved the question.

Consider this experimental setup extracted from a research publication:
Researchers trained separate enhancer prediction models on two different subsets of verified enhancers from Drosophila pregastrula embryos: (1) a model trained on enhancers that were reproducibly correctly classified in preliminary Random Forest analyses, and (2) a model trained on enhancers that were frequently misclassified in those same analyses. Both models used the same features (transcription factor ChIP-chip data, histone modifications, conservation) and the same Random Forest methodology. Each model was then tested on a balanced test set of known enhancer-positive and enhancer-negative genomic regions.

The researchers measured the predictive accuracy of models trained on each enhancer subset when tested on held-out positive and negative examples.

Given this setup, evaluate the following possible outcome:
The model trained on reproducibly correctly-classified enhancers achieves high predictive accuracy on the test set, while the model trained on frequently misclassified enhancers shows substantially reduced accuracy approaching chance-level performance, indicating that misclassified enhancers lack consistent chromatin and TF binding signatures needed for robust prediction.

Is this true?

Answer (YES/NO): YES